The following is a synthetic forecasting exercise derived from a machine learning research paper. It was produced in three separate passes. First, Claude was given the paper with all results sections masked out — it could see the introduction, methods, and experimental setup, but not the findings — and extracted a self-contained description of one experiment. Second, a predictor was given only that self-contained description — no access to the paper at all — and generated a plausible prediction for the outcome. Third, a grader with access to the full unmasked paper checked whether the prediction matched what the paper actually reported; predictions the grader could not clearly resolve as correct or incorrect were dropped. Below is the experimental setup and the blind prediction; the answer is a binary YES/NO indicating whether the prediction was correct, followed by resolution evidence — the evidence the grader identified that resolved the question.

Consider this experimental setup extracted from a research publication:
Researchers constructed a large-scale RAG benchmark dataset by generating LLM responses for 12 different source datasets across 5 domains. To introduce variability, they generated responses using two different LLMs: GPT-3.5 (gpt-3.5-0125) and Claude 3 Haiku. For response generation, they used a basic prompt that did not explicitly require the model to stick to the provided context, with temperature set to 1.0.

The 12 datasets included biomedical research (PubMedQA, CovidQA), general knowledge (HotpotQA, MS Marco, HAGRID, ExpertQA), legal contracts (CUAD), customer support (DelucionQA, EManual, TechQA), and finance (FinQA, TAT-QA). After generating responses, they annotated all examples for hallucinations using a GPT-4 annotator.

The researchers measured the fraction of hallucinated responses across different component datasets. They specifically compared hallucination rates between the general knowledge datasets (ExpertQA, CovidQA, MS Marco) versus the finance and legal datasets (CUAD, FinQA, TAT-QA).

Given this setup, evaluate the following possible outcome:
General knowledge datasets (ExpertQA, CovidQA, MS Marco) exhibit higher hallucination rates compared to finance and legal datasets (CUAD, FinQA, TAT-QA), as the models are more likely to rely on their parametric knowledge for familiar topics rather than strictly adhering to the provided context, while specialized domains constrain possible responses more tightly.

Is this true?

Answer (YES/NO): YES